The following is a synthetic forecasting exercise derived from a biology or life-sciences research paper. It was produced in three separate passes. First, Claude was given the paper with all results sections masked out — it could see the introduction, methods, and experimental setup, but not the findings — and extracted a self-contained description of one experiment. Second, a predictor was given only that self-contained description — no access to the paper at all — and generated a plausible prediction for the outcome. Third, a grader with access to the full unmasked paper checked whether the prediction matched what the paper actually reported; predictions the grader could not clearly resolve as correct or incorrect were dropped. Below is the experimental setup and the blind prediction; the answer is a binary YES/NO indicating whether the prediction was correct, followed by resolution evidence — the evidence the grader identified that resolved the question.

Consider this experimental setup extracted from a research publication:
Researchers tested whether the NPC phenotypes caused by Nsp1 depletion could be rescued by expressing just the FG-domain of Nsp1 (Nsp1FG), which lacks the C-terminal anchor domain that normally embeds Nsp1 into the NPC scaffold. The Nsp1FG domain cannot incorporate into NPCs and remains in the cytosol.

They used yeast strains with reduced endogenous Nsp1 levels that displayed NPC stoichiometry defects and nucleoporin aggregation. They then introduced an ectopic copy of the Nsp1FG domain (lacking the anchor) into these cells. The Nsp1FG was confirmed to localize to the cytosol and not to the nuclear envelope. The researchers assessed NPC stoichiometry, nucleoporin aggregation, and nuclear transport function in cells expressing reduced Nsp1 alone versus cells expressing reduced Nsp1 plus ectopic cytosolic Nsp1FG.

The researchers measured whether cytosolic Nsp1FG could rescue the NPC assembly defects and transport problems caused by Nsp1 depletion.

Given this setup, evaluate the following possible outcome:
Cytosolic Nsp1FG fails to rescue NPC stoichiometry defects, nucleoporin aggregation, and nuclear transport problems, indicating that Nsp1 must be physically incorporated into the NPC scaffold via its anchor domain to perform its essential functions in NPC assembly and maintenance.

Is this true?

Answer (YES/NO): NO